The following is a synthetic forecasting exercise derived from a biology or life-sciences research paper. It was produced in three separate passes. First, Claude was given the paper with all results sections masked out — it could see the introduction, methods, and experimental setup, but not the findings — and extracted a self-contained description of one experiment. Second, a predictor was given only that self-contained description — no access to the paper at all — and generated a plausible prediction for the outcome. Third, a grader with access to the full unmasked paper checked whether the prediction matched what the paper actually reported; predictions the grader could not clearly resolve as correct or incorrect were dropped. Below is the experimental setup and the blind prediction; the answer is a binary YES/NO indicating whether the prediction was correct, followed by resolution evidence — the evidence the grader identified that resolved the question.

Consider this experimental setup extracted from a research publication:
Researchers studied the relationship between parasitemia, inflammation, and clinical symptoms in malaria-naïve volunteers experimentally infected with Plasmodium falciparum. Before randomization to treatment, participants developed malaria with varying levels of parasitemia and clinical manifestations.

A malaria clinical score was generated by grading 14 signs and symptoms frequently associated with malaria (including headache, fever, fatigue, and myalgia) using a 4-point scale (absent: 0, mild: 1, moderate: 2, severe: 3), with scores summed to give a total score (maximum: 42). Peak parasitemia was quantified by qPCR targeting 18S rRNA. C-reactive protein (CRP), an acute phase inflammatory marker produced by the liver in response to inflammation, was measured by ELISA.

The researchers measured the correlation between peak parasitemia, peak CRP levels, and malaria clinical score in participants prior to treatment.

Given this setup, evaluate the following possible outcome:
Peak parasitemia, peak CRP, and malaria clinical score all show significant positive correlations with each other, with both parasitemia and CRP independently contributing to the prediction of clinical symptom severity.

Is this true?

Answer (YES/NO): NO